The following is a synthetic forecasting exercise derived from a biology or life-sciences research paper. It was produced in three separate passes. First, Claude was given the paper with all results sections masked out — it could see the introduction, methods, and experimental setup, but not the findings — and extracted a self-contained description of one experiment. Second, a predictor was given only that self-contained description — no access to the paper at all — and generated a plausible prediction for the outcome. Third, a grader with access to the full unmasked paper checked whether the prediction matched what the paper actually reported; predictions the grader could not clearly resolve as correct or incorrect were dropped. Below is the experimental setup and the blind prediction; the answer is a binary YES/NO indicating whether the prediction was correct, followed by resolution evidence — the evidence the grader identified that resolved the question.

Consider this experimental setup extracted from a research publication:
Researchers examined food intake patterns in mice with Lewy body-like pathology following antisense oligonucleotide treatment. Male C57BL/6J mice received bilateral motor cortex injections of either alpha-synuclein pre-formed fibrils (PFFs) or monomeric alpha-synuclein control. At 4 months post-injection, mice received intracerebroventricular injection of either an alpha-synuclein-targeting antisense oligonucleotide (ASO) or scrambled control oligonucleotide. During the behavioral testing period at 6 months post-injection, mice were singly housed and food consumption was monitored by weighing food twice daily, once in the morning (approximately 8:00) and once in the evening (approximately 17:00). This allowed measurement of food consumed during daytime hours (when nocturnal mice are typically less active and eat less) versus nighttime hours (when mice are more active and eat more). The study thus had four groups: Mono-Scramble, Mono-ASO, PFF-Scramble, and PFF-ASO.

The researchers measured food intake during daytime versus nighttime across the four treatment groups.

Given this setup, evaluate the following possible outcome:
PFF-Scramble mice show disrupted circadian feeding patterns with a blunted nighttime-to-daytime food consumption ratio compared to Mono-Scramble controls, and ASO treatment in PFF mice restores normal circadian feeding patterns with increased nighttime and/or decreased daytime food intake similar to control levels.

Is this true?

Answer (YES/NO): NO